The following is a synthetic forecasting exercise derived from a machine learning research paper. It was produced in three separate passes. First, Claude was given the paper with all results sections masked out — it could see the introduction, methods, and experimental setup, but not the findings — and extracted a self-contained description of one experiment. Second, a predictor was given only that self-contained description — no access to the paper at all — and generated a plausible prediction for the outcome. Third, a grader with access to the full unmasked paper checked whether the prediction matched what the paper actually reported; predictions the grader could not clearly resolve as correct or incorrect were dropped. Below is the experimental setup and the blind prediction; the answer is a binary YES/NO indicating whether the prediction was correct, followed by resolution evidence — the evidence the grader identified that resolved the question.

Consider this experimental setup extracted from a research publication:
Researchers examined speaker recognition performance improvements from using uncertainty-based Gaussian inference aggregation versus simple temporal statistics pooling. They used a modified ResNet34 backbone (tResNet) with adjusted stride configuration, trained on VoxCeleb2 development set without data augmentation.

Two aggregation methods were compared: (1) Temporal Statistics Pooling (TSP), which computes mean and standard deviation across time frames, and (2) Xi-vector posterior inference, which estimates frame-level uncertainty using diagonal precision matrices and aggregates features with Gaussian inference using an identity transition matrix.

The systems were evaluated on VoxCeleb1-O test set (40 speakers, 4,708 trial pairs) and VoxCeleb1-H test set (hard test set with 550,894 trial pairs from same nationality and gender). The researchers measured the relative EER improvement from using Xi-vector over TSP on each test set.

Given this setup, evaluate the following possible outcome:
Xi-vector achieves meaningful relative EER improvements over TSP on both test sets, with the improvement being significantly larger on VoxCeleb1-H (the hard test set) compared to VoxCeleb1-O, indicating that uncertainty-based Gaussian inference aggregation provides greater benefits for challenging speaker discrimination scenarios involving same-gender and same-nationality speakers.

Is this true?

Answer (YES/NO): NO